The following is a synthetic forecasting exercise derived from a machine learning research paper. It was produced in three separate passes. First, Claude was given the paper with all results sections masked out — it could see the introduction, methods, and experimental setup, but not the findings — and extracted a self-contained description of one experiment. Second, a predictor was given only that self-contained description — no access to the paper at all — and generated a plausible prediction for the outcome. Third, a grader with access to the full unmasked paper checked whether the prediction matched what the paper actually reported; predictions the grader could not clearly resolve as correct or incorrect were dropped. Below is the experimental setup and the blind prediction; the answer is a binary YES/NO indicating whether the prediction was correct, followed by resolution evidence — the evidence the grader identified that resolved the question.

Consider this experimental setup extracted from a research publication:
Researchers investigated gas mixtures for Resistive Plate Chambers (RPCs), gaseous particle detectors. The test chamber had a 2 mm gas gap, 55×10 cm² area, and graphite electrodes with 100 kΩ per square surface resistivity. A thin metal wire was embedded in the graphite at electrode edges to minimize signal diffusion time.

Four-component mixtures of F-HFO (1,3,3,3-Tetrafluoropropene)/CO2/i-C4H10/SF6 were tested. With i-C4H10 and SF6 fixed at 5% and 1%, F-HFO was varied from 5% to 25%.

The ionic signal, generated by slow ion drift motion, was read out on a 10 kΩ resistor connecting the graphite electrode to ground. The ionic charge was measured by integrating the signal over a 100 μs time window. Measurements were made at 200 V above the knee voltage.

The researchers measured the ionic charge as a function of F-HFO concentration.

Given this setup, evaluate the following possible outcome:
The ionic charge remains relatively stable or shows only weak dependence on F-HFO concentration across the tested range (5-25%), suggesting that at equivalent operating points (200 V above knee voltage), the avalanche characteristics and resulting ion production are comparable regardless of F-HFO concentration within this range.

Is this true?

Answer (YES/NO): NO